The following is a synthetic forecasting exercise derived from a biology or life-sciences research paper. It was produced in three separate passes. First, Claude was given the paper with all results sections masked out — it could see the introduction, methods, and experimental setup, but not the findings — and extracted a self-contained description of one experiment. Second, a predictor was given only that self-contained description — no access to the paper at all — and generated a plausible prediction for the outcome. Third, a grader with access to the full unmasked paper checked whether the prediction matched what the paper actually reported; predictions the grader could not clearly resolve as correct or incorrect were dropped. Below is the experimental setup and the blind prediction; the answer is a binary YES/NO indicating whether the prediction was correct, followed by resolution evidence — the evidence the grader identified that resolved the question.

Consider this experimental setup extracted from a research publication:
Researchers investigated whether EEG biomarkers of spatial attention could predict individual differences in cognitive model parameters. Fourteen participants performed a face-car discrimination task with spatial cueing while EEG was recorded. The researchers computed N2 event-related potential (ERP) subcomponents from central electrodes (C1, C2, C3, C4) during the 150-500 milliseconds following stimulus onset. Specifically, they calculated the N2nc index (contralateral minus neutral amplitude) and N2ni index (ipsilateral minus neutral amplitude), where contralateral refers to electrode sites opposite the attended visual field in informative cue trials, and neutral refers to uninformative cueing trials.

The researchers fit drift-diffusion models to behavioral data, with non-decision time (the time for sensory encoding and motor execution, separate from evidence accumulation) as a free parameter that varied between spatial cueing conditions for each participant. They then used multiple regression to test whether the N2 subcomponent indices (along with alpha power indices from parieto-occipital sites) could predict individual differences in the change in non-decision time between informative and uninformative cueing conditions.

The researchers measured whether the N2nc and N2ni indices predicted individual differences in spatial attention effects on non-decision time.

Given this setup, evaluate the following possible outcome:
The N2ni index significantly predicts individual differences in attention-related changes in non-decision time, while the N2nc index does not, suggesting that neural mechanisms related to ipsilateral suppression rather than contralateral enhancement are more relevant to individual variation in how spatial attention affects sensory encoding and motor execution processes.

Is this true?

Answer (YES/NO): NO